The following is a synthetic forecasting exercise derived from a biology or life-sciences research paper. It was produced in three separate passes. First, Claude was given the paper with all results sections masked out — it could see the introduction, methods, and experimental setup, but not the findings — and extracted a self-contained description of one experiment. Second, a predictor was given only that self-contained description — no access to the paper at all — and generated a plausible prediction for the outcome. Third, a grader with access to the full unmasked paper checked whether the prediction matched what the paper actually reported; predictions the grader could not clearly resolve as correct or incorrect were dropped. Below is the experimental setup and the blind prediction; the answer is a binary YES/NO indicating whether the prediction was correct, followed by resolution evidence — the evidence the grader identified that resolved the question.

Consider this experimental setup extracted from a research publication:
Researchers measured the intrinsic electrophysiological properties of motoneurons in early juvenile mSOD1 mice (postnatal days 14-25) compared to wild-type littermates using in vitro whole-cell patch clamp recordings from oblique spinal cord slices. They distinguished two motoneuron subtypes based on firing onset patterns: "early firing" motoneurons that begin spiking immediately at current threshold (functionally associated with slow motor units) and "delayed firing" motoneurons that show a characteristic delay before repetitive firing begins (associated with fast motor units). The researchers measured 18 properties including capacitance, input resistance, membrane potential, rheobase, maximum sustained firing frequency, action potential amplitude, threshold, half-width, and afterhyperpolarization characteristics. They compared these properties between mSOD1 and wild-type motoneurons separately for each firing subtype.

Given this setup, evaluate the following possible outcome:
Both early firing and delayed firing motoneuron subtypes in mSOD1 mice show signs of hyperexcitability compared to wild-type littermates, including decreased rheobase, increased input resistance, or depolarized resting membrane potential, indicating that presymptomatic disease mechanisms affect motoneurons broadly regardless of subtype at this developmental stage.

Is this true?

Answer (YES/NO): NO